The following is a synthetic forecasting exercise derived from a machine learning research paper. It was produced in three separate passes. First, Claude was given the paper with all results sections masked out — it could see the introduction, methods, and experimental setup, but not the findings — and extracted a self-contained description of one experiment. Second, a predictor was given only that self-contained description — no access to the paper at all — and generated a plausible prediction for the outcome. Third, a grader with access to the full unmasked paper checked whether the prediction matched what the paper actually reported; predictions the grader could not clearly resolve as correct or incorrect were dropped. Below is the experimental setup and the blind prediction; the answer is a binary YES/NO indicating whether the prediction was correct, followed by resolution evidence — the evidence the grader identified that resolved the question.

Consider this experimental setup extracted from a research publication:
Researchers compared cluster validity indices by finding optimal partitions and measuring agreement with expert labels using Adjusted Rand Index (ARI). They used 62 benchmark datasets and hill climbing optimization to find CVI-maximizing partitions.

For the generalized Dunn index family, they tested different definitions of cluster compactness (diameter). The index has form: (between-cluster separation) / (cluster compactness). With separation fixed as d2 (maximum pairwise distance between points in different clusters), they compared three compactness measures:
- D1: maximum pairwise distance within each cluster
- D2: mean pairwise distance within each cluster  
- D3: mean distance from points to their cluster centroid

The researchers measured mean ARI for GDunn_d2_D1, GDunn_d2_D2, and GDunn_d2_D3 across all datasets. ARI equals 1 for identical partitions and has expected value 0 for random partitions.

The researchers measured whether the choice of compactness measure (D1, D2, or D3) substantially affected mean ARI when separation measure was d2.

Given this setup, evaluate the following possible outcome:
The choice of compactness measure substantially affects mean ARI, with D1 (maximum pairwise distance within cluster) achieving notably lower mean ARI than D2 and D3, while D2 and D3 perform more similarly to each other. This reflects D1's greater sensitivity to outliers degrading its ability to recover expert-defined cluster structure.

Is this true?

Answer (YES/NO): NO